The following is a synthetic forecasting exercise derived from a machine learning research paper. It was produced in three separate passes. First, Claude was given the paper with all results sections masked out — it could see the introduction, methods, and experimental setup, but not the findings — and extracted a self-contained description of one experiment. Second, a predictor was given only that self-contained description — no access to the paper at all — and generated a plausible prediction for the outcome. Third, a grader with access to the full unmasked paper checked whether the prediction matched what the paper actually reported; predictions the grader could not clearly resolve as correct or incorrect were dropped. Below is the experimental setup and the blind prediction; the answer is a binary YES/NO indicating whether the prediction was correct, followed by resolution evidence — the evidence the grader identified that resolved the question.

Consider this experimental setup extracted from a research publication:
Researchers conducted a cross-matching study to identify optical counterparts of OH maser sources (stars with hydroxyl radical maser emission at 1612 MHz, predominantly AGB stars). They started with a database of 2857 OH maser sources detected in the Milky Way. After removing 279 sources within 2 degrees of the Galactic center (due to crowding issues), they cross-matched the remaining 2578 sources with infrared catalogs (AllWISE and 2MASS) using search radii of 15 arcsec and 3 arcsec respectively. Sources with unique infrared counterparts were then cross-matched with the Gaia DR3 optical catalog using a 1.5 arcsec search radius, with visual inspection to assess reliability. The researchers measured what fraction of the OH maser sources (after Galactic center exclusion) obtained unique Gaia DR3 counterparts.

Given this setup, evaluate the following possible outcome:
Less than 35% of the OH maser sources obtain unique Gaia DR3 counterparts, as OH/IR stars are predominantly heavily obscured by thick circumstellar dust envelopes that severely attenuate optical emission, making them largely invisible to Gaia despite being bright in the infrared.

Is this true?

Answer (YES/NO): NO